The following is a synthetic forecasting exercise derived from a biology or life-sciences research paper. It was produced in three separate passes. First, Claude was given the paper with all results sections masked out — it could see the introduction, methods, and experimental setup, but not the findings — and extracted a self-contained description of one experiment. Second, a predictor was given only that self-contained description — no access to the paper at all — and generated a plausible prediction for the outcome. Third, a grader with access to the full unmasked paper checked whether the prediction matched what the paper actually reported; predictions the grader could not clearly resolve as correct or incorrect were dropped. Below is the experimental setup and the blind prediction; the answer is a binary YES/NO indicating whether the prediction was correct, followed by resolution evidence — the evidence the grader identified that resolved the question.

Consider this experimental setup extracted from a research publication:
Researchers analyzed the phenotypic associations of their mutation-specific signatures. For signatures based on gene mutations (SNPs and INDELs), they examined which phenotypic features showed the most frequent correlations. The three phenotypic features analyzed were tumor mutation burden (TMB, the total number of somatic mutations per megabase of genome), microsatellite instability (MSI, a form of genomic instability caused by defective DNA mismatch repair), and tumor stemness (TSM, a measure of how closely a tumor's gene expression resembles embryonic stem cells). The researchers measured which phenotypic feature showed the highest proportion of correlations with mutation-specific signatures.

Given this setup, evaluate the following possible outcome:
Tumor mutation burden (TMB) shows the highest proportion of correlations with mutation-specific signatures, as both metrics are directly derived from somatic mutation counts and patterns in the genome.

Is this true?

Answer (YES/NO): YES